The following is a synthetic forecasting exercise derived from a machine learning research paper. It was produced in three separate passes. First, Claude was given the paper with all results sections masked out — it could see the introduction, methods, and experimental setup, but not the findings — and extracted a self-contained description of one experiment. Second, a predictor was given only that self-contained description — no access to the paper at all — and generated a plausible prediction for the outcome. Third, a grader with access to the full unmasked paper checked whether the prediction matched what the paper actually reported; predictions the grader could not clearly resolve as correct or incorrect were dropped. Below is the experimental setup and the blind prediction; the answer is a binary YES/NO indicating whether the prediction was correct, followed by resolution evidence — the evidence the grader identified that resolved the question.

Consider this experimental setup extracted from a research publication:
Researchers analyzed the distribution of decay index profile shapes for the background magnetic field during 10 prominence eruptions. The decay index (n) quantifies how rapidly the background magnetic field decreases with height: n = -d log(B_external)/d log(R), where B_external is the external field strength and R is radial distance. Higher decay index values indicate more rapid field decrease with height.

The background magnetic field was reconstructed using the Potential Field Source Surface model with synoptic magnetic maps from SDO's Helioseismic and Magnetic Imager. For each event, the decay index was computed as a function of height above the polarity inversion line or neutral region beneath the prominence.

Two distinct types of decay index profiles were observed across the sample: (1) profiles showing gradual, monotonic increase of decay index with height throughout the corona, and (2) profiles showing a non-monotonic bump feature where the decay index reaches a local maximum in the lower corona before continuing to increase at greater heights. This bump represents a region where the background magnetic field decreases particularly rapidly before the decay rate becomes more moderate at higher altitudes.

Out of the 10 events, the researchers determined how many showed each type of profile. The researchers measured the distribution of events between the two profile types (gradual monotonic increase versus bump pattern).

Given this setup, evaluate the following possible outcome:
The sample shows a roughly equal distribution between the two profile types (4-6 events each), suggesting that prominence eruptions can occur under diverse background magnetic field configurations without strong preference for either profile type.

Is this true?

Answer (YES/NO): NO